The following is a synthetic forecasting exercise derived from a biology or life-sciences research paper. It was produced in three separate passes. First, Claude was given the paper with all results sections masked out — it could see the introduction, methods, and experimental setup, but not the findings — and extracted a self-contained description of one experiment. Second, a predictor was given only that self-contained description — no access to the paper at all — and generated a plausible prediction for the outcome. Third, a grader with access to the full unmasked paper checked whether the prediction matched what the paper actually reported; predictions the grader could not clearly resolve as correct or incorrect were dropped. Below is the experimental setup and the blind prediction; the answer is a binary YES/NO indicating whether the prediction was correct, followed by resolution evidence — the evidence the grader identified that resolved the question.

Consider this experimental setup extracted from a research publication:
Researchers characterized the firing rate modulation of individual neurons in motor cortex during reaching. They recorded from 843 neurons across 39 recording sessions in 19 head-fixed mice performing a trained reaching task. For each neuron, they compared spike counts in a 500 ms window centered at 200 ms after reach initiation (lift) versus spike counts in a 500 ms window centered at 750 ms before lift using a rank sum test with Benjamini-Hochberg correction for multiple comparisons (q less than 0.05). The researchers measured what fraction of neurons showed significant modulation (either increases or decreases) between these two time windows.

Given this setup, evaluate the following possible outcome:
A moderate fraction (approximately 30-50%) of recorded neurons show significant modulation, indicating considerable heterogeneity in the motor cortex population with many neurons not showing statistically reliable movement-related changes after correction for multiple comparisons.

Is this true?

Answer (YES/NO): NO